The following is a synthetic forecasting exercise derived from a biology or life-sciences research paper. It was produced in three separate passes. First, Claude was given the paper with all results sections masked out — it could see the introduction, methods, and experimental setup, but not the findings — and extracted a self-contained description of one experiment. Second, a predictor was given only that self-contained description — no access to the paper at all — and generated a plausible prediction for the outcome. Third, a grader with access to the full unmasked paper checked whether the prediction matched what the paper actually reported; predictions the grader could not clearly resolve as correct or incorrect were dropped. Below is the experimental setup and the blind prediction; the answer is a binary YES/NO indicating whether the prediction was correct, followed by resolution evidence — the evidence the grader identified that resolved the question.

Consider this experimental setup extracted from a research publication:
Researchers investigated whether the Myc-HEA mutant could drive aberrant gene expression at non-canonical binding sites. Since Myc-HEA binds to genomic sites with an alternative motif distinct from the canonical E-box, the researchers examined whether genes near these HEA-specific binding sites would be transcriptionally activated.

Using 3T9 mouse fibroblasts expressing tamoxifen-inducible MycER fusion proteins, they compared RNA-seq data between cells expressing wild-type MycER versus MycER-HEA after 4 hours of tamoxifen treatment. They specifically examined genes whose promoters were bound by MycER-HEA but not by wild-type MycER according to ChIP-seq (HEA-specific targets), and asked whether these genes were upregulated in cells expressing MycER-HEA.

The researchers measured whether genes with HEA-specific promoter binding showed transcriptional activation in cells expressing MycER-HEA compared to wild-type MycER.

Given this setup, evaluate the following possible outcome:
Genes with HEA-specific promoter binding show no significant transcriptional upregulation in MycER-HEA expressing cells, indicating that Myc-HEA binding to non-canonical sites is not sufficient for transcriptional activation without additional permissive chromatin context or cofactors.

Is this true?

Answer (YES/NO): NO